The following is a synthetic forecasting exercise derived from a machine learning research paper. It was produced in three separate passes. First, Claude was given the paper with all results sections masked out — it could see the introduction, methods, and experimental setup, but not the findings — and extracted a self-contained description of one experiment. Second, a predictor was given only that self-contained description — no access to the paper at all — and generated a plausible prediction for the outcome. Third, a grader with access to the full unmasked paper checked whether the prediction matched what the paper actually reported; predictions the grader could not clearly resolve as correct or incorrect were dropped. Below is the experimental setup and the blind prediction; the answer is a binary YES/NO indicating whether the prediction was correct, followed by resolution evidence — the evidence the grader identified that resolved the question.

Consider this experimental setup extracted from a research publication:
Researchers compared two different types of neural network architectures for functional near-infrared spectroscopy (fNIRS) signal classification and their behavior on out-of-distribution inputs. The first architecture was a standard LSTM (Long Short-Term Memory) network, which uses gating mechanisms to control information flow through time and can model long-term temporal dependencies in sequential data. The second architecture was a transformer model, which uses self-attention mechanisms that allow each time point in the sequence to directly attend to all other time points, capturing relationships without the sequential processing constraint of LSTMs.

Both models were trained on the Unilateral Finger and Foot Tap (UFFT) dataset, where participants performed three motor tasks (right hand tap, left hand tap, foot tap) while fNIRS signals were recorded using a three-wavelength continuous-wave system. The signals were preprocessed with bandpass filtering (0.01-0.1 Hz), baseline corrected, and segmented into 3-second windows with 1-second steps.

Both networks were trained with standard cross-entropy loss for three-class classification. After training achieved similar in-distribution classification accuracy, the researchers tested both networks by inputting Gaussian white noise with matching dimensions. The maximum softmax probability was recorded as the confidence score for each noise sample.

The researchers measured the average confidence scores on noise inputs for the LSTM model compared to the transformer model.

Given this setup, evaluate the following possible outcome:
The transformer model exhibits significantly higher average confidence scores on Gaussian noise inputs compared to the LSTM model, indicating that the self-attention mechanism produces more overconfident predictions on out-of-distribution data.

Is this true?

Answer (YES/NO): NO